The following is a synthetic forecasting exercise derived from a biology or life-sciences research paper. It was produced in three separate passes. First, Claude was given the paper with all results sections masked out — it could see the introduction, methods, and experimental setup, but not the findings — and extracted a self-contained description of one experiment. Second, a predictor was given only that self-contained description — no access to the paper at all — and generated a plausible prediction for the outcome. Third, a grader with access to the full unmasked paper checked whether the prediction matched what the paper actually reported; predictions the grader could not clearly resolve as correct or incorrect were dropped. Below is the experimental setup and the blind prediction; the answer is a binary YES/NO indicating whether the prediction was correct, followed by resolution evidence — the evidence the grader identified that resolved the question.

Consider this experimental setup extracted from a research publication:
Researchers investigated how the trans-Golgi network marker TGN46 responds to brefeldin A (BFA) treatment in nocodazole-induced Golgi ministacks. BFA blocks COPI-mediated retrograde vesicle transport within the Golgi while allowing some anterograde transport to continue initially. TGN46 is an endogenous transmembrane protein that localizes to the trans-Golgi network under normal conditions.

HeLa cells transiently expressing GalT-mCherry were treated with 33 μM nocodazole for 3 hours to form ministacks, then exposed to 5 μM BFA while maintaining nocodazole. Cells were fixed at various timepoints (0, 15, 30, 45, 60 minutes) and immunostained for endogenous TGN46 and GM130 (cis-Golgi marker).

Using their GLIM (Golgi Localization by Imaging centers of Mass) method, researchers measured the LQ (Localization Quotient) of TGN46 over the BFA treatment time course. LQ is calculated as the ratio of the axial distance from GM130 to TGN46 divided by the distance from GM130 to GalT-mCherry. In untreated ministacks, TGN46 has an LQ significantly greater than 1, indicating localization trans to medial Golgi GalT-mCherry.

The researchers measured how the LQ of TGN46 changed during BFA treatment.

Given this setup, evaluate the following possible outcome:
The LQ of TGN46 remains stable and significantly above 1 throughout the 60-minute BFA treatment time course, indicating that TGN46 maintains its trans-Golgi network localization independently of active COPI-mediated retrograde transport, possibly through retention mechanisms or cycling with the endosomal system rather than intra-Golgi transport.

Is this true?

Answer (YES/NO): NO